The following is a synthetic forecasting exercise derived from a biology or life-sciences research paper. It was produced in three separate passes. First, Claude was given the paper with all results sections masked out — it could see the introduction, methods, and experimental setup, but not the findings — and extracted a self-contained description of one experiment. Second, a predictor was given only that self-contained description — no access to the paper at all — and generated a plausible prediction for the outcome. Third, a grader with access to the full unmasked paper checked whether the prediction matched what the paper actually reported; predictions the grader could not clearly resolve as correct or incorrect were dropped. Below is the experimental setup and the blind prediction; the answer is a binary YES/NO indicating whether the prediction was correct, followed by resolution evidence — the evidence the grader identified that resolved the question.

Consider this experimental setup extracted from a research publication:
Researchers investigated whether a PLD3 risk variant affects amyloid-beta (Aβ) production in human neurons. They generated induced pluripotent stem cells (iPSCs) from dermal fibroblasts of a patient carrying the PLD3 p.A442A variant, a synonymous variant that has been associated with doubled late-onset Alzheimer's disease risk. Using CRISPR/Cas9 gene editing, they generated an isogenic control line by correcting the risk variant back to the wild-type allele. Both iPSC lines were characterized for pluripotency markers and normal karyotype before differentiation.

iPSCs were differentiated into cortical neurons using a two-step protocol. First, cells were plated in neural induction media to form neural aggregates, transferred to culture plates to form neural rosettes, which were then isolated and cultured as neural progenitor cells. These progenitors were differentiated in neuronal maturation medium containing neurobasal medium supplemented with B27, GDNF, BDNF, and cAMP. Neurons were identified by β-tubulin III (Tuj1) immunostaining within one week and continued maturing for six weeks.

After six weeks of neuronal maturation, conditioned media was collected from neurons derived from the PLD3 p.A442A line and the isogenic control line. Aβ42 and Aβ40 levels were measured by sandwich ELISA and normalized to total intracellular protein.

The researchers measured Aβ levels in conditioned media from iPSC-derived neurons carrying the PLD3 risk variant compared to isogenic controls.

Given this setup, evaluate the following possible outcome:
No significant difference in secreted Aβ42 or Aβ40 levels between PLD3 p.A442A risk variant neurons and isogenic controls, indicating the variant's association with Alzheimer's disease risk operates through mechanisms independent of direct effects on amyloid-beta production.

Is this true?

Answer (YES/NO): NO